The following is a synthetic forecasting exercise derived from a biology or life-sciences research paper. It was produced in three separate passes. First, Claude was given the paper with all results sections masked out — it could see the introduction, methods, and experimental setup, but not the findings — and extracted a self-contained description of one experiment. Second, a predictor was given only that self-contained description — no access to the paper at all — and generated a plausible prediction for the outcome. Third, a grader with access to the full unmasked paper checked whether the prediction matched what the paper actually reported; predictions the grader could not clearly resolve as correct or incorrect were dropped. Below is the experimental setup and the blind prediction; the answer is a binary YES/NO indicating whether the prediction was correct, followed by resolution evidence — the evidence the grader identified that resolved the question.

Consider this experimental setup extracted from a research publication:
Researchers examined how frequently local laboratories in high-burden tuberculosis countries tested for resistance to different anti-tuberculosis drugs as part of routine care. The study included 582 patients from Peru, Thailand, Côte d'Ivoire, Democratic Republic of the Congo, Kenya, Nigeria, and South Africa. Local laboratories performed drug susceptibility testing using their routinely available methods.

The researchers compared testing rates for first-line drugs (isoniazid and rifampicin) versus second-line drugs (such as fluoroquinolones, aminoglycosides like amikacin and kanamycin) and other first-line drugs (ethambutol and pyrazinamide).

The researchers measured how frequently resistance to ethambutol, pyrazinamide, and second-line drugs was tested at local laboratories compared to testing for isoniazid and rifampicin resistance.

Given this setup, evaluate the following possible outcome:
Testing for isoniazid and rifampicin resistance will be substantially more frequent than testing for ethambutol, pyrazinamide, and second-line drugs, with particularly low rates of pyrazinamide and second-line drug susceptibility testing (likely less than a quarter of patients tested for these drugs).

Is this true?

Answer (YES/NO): YES